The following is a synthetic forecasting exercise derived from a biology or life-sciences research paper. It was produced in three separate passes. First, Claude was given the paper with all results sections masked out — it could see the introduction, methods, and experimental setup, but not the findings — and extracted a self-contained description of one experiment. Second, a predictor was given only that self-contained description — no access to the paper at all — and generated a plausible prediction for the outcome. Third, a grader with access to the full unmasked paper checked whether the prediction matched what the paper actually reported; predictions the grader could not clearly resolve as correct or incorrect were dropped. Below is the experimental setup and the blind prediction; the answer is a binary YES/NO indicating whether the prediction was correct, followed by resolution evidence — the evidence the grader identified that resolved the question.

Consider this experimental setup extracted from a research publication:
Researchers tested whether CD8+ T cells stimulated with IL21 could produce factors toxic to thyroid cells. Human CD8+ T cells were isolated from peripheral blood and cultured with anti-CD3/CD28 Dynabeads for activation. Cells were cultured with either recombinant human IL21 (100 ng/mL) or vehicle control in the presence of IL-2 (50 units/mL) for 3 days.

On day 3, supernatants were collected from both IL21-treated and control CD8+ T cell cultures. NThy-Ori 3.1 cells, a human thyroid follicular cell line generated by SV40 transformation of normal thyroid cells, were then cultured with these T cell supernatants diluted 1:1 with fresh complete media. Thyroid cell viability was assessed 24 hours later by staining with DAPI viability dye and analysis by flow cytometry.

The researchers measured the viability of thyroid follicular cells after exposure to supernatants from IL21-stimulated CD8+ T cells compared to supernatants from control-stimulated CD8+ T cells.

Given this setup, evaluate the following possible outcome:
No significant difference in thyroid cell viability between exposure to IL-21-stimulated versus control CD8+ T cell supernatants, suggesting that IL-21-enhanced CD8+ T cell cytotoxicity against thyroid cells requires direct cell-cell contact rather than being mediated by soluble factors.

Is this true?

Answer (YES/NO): NO